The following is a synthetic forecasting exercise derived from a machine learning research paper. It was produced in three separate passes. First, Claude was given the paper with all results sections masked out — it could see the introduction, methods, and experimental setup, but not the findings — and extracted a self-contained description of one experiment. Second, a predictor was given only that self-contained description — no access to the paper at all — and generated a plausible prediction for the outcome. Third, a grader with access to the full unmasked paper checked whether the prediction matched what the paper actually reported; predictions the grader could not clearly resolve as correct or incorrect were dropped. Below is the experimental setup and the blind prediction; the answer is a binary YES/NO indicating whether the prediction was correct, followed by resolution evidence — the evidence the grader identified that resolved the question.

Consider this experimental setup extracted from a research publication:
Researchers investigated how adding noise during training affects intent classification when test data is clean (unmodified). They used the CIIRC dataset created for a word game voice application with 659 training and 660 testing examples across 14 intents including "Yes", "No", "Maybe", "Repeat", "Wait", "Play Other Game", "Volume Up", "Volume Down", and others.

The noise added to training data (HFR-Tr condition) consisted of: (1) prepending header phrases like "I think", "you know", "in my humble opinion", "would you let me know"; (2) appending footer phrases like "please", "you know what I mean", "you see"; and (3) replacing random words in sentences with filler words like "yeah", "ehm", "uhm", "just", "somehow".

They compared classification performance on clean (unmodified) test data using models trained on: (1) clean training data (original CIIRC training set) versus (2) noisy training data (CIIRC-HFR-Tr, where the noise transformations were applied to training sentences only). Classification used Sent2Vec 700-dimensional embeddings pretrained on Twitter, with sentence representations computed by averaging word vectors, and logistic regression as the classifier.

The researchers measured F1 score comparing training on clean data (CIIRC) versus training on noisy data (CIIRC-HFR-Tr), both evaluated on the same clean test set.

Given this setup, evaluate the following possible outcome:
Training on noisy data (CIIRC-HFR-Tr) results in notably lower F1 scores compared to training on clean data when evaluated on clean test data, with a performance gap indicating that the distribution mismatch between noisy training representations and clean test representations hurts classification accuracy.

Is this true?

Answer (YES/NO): NO